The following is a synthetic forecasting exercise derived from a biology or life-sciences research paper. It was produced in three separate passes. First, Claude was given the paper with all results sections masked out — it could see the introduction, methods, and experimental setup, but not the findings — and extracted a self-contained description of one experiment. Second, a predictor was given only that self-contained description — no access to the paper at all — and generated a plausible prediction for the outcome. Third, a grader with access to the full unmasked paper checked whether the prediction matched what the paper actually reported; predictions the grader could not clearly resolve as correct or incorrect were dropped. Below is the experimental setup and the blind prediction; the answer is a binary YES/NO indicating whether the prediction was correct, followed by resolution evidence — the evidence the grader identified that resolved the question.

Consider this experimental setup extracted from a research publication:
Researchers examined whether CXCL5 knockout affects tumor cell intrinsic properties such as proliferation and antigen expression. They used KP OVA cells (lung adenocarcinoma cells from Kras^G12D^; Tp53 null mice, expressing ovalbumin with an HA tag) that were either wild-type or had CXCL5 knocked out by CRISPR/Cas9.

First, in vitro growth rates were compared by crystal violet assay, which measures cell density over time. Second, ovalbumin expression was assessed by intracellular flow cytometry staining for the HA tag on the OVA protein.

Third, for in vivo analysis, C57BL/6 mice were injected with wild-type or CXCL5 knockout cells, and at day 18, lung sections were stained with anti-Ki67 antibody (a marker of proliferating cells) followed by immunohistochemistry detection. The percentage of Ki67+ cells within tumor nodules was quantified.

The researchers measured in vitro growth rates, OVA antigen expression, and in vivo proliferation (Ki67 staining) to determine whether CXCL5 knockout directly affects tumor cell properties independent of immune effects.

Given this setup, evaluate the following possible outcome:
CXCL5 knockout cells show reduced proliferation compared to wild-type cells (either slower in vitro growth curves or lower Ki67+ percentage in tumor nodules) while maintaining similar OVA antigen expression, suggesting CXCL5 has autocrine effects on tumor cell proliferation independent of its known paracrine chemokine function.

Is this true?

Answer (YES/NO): NO